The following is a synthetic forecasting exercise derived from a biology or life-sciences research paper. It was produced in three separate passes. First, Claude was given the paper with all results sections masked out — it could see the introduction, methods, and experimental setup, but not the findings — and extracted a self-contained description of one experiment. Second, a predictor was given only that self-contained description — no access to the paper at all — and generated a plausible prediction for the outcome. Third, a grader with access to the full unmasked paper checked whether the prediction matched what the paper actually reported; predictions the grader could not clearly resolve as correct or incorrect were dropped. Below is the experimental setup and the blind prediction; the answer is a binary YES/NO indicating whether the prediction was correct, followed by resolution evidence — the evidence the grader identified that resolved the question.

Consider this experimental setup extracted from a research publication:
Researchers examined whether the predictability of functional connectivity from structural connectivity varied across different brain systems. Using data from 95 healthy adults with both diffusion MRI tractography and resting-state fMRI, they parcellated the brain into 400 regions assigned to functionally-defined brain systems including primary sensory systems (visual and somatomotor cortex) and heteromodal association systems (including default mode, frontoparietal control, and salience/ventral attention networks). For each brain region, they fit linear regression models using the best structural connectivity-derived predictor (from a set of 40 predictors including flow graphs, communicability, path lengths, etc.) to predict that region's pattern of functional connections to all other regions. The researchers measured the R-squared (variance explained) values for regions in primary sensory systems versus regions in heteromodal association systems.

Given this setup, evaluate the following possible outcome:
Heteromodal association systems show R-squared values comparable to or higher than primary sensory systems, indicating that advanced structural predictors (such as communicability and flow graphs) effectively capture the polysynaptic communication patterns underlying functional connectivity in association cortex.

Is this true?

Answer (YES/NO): NO